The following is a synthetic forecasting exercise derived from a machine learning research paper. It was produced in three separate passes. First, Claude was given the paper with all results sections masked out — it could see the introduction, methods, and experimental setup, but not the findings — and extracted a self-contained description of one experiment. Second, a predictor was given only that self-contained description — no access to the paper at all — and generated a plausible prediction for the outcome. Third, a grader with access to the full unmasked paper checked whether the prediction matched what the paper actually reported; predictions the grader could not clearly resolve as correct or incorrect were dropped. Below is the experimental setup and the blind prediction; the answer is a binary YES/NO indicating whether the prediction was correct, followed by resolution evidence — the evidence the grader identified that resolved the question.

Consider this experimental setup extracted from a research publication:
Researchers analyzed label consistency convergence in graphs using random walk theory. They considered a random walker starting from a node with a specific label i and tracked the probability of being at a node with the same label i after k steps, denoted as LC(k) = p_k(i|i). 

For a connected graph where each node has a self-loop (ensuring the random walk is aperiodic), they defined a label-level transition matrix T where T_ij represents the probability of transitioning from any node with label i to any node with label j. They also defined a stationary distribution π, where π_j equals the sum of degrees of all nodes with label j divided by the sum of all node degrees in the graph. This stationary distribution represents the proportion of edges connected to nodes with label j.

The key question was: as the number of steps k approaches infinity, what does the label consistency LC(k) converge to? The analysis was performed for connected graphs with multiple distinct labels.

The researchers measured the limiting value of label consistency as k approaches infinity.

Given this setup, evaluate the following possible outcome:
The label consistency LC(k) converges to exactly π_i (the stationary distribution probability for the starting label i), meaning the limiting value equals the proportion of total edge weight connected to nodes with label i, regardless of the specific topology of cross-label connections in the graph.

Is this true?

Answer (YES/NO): YES